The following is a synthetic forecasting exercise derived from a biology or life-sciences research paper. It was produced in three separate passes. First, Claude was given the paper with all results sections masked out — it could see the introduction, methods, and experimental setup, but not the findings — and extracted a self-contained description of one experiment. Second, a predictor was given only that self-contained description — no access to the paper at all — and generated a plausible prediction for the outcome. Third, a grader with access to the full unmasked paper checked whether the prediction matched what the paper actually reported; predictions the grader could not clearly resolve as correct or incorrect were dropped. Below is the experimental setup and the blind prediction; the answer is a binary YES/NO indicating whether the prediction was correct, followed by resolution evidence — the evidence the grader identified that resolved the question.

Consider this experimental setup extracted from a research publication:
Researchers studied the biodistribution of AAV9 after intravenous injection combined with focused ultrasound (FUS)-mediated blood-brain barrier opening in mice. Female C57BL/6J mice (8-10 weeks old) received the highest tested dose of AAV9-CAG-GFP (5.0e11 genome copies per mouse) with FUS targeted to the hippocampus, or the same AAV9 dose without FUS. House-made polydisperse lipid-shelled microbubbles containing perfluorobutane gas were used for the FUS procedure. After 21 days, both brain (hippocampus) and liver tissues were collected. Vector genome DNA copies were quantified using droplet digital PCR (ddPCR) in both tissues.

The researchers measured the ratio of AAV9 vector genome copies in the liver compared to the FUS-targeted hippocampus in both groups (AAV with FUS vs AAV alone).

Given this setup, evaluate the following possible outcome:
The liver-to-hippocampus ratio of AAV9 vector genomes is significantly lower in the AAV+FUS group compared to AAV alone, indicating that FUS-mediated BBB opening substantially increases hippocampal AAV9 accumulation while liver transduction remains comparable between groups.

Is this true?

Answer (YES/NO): YES